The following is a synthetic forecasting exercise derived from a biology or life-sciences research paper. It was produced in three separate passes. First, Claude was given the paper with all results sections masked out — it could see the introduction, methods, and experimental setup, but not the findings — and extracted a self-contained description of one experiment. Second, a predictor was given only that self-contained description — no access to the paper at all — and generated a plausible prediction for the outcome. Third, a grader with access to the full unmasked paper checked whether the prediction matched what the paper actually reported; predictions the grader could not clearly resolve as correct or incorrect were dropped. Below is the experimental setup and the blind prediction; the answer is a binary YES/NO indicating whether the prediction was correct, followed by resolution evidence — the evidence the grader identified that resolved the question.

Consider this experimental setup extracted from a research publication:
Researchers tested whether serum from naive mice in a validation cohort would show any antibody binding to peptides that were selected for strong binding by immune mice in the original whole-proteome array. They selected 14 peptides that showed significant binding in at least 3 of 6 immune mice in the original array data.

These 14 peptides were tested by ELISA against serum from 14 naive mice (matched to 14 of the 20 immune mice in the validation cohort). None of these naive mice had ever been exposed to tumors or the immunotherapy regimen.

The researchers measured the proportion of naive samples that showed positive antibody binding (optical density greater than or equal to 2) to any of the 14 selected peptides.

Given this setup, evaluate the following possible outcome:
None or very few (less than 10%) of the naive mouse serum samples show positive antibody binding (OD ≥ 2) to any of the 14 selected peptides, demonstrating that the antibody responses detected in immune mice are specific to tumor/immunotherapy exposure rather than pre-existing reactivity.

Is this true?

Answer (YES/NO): NO